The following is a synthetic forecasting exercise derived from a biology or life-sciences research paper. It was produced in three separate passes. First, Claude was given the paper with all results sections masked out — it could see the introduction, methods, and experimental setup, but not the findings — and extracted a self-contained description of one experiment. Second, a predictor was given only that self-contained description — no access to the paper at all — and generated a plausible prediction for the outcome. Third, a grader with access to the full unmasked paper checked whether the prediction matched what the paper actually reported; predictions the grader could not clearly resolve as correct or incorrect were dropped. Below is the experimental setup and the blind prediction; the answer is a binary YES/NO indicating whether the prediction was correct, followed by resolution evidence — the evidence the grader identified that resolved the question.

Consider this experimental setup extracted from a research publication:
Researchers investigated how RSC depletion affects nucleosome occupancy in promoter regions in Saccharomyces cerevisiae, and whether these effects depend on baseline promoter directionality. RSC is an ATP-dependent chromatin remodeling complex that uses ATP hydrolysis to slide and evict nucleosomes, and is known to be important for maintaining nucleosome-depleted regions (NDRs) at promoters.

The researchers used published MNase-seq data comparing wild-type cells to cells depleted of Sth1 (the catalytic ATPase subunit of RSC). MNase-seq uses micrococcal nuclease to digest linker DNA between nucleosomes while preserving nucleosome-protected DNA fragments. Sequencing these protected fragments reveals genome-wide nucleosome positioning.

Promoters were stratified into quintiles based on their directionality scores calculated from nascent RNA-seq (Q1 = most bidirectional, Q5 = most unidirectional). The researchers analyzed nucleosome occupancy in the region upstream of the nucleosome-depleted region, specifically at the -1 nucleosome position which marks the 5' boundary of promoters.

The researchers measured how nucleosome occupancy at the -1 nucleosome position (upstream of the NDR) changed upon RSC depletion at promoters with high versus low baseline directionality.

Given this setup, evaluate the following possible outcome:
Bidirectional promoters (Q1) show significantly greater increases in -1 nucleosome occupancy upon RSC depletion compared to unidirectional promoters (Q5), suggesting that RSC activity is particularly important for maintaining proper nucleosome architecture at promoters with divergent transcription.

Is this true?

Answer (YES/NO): NO